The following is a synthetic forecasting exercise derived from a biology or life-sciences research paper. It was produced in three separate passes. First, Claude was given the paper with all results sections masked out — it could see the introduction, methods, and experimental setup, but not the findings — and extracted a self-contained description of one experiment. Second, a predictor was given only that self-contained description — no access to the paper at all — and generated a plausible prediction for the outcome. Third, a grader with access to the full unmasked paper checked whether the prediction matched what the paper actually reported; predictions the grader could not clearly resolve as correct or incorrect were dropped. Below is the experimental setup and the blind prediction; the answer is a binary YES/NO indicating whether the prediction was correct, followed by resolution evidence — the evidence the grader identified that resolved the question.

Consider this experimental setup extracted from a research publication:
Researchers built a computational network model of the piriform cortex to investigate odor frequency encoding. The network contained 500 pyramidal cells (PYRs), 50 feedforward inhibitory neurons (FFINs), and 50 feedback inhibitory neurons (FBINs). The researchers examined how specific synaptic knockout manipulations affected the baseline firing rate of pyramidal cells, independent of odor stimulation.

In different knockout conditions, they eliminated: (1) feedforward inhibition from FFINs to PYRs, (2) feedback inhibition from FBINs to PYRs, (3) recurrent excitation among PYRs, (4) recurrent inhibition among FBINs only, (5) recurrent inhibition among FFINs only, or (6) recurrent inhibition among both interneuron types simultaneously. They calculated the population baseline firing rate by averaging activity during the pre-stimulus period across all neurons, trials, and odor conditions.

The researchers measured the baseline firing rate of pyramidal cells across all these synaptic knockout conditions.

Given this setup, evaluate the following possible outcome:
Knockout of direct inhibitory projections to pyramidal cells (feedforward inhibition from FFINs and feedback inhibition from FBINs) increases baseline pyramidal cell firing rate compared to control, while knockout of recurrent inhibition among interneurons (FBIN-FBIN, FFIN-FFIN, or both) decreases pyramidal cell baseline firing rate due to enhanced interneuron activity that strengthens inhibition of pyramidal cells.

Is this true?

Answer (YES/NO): NO